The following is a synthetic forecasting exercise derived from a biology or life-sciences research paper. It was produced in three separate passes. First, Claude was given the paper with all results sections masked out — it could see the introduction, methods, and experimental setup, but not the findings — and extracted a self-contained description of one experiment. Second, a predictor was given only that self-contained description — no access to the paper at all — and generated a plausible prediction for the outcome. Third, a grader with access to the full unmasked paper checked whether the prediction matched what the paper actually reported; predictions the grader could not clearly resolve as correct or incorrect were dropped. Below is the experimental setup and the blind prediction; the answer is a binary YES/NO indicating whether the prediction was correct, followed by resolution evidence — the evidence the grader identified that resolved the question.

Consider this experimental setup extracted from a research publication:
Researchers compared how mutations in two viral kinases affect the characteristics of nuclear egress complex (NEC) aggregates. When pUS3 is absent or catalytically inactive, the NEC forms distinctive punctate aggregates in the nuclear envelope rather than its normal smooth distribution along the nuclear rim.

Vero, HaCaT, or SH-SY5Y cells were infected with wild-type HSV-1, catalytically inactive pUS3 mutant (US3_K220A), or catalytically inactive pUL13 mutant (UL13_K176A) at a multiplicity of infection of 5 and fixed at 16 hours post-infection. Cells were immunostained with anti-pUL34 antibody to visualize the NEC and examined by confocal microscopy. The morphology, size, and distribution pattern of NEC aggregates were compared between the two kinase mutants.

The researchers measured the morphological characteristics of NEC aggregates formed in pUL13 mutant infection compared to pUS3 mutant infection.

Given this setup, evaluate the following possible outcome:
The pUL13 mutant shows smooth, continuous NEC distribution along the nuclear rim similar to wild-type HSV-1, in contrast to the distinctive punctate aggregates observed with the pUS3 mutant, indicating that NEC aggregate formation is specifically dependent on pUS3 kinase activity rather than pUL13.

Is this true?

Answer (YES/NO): NO